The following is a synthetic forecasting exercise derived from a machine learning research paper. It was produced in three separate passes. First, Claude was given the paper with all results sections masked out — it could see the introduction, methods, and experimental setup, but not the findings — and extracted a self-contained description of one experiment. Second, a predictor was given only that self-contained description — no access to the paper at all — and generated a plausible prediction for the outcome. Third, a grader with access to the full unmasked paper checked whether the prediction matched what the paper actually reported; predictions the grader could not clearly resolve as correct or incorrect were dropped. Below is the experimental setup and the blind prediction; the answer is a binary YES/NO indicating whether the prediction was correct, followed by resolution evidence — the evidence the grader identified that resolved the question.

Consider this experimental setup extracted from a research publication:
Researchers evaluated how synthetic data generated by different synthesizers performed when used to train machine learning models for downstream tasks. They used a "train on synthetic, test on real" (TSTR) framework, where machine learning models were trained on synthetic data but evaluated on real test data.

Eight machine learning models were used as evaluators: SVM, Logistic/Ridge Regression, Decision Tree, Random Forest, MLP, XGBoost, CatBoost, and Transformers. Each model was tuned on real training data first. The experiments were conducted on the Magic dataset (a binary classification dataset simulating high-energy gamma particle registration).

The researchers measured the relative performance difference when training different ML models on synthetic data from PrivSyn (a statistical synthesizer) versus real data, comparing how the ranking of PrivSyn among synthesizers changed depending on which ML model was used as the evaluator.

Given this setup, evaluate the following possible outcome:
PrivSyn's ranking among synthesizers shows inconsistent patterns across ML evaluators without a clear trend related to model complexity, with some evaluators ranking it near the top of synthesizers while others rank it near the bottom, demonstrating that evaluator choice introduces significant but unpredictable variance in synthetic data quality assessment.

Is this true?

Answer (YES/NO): NO